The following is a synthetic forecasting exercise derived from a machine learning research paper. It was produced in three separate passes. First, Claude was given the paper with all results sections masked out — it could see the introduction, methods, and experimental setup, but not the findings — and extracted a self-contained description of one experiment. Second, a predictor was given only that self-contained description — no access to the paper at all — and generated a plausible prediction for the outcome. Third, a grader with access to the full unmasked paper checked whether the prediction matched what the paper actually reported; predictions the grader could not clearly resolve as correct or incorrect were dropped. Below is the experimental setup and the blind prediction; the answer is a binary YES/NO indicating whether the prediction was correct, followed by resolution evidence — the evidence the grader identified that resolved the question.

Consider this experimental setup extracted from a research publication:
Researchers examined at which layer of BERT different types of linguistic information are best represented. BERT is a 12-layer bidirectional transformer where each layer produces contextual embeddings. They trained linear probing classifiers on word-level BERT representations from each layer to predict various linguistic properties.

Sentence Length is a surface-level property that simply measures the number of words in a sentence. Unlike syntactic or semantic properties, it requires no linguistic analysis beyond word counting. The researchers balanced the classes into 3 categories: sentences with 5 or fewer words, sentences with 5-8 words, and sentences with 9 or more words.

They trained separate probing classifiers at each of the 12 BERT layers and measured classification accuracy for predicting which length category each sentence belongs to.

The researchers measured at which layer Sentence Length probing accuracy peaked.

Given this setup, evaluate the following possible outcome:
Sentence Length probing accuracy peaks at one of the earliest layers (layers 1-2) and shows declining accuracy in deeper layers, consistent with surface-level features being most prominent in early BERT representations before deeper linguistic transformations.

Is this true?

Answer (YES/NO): YES